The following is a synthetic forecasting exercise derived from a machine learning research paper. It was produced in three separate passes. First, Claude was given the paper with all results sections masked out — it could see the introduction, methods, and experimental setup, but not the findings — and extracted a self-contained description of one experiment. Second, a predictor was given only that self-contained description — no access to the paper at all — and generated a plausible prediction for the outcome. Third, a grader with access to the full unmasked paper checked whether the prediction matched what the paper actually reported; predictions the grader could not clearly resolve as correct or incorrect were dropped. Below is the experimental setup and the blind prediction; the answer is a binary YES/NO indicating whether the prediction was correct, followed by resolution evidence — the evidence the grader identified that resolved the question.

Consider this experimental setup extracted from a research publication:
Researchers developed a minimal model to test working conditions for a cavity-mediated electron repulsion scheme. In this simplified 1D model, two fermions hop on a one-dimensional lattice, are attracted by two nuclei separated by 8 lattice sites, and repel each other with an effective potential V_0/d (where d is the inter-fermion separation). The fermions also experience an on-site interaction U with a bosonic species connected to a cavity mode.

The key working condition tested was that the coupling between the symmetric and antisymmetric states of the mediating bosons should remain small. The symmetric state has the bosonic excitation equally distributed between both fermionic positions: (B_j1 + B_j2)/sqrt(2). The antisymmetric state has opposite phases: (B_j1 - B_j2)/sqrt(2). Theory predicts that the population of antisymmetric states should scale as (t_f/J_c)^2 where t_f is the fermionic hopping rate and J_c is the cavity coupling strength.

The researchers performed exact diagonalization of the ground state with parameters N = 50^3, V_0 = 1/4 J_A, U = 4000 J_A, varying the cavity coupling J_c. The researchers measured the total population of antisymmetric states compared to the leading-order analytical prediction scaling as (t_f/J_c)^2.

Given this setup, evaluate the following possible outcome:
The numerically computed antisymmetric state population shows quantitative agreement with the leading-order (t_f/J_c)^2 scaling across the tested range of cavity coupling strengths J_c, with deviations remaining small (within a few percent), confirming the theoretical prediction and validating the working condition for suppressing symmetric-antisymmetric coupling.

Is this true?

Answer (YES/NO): NO